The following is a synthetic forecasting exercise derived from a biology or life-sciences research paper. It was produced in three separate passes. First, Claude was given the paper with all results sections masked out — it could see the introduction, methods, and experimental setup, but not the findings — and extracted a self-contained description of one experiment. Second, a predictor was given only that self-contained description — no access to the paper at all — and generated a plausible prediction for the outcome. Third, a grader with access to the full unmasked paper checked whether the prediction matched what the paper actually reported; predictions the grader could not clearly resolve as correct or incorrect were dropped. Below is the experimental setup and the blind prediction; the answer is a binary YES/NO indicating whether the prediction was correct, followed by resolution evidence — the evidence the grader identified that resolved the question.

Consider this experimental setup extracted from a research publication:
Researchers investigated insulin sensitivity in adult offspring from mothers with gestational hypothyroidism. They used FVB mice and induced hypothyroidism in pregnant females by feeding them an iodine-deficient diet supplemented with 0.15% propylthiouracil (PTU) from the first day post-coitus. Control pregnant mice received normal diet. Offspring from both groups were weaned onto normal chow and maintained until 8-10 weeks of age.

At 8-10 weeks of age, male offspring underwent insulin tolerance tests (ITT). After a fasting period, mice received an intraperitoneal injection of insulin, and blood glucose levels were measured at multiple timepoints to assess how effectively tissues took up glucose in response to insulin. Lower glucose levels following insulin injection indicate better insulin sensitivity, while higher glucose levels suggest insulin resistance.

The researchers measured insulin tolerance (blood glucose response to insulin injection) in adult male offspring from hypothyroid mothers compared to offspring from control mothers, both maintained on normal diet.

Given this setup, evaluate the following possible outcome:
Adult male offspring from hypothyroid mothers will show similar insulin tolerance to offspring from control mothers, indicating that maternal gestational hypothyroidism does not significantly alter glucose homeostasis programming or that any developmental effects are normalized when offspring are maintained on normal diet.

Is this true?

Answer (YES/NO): NO